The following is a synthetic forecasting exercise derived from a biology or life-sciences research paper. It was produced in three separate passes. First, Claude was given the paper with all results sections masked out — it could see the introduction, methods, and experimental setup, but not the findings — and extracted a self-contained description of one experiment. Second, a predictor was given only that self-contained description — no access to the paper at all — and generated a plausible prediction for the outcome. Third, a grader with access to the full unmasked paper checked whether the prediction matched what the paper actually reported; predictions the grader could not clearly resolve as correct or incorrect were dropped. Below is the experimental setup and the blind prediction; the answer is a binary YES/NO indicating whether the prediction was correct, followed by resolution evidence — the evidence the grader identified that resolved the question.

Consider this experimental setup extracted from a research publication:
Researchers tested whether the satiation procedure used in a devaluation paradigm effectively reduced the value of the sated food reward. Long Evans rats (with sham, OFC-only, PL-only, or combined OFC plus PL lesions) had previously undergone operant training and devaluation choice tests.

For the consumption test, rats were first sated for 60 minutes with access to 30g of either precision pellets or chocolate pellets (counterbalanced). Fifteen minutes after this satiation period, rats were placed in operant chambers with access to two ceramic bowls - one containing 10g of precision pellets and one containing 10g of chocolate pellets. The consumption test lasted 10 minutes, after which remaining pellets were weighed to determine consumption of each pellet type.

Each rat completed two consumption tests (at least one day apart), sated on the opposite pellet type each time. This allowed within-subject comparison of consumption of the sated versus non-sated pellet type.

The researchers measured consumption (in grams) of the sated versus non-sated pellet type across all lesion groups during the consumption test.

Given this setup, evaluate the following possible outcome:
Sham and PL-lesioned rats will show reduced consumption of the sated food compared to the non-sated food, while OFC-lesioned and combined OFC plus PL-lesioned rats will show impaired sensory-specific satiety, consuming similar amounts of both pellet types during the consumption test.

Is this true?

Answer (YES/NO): NO